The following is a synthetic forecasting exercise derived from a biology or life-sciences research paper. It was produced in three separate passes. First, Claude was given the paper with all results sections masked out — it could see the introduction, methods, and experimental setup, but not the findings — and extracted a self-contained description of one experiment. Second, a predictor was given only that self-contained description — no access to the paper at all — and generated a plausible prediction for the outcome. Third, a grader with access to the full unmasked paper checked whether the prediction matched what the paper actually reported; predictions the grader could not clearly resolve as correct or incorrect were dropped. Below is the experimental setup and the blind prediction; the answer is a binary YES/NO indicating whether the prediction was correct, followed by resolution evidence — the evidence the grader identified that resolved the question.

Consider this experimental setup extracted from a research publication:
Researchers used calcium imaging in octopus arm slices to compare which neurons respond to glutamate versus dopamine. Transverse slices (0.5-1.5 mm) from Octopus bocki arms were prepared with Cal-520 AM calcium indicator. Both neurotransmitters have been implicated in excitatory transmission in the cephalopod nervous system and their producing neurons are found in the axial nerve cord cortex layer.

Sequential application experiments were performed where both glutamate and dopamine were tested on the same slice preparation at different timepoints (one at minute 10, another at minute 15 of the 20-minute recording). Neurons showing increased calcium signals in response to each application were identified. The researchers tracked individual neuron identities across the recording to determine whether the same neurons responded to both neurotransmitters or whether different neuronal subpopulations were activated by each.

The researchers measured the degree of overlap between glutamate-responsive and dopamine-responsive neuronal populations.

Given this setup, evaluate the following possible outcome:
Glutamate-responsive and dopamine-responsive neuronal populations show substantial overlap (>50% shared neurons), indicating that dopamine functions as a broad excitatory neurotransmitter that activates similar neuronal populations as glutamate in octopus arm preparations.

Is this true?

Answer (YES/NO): YES